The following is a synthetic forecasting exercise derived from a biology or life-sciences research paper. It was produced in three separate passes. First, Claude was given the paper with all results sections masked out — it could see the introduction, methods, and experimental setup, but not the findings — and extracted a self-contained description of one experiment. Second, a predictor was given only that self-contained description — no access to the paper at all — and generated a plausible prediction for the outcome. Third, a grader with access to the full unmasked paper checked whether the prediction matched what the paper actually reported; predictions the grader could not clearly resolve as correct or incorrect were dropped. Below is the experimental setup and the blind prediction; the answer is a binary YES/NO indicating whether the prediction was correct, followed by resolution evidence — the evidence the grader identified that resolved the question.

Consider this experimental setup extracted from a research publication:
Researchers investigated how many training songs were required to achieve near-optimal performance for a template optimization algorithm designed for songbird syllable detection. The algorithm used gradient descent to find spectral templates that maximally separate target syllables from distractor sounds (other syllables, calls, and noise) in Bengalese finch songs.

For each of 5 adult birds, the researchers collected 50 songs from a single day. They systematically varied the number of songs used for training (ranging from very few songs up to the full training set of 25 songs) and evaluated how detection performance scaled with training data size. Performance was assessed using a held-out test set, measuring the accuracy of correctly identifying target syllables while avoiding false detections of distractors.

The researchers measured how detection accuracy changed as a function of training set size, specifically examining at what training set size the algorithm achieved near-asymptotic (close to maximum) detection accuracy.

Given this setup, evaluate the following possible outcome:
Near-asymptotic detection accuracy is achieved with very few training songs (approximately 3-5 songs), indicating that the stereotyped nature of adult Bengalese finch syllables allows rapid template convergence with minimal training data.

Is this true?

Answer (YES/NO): NO